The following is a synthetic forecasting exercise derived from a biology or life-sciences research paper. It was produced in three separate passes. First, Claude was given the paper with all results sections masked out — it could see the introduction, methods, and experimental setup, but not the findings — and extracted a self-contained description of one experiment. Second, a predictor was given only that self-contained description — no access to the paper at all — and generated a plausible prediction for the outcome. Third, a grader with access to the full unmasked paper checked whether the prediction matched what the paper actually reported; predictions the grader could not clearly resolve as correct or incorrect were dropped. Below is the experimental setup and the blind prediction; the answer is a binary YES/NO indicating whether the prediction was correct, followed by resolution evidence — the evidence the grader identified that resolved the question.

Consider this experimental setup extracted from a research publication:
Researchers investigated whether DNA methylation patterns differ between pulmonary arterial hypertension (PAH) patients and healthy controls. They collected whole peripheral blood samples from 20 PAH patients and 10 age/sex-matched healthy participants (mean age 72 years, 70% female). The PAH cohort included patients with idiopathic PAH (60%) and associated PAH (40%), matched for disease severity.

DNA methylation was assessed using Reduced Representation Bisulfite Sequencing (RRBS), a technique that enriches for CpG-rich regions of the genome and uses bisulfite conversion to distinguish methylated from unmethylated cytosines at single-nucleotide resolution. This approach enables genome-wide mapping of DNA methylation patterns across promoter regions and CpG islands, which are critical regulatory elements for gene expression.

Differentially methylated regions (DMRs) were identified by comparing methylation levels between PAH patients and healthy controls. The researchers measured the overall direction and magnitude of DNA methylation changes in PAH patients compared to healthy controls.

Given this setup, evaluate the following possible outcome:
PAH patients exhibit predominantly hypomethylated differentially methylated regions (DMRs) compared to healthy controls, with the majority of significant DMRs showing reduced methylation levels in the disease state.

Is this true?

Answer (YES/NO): NO